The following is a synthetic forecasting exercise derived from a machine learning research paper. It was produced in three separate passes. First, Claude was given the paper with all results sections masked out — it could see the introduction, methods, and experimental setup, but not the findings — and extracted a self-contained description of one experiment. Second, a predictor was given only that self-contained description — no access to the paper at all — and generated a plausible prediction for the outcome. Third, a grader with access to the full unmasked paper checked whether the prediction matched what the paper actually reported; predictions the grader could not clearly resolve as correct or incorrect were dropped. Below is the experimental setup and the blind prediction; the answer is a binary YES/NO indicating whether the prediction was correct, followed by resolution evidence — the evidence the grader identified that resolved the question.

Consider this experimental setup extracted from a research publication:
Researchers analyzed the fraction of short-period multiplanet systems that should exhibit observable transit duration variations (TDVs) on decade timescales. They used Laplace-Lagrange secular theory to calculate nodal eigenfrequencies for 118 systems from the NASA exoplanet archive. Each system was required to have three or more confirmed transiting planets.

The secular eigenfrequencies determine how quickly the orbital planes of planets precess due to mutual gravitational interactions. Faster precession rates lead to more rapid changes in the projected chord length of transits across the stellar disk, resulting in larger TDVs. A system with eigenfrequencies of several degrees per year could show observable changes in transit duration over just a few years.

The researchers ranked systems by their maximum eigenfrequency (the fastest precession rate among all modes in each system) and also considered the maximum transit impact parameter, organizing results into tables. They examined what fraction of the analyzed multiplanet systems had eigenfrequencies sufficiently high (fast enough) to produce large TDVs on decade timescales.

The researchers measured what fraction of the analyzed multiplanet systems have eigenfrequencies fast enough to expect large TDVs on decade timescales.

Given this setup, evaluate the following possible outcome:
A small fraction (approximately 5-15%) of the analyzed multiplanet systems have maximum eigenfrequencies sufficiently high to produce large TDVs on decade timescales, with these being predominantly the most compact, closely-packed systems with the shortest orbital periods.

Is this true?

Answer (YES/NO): NO